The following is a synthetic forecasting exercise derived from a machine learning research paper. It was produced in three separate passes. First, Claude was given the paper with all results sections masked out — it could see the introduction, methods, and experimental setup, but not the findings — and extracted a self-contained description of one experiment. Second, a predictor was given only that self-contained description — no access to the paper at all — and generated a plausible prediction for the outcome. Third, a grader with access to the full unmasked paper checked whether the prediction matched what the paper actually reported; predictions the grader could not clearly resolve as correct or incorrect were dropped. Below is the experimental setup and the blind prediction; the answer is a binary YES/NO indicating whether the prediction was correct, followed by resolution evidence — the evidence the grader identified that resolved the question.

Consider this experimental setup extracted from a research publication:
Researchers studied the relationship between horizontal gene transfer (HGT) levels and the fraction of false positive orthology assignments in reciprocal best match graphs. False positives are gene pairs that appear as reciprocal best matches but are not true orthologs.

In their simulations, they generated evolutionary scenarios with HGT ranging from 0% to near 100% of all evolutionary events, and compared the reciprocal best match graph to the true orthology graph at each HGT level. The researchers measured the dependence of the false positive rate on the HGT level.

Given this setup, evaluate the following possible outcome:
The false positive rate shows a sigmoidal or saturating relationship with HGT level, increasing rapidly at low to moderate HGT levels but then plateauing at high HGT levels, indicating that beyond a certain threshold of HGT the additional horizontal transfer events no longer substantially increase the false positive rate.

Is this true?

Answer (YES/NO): NO